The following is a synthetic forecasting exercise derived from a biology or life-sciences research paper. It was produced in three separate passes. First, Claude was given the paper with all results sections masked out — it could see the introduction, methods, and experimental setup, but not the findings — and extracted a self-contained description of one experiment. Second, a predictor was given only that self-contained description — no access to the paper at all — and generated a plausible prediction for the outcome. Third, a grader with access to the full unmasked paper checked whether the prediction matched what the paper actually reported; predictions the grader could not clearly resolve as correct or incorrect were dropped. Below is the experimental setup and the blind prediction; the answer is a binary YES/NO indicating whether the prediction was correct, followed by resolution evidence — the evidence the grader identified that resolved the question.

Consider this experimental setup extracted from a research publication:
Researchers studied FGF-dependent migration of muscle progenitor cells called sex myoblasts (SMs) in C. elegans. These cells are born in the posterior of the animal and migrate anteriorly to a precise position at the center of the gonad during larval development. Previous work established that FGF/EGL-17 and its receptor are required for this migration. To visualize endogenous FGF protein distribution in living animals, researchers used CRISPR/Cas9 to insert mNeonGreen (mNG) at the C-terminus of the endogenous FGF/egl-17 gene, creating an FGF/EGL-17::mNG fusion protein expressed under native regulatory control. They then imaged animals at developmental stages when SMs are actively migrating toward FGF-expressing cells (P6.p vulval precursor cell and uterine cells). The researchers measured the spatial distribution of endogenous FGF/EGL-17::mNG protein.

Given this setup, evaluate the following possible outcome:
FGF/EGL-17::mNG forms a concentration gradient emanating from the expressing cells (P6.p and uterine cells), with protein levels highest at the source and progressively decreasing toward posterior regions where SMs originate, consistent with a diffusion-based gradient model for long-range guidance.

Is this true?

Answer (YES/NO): NO